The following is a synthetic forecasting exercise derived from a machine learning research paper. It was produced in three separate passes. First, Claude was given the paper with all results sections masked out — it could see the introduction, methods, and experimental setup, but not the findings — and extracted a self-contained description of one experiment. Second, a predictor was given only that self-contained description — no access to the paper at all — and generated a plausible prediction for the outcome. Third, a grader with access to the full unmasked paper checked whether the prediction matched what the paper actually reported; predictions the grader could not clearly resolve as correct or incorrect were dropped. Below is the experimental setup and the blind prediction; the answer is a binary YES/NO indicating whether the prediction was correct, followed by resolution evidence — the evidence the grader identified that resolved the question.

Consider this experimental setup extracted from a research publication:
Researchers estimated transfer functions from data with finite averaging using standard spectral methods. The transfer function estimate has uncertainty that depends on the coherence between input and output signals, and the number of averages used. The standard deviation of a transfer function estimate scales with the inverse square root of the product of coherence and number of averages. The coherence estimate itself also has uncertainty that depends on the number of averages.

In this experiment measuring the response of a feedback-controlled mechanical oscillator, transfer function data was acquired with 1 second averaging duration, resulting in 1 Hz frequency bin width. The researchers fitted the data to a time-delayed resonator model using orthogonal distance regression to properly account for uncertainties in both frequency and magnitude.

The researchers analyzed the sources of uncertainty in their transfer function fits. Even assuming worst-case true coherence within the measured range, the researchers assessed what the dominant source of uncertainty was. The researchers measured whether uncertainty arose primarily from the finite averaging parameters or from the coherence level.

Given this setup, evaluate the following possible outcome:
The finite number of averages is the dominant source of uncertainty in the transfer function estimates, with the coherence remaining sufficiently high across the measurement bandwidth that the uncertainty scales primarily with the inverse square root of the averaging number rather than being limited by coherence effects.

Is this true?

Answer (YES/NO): YES